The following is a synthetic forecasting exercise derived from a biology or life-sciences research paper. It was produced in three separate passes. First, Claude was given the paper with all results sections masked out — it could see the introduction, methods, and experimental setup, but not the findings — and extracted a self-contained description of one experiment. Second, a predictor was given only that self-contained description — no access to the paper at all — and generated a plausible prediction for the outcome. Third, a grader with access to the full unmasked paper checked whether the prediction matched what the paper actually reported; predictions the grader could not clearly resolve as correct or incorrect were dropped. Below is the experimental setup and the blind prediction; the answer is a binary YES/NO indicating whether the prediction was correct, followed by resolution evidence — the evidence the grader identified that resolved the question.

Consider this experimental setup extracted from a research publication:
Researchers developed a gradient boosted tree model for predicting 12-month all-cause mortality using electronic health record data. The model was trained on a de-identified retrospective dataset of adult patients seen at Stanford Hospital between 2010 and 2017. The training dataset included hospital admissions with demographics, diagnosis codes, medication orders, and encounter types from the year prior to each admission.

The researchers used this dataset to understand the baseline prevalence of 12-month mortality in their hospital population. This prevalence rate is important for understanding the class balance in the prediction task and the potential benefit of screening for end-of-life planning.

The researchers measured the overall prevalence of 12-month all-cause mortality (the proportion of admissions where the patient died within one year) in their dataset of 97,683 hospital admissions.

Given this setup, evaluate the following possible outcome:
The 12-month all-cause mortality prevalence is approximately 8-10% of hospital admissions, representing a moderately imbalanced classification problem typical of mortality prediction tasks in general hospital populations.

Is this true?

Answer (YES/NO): NO